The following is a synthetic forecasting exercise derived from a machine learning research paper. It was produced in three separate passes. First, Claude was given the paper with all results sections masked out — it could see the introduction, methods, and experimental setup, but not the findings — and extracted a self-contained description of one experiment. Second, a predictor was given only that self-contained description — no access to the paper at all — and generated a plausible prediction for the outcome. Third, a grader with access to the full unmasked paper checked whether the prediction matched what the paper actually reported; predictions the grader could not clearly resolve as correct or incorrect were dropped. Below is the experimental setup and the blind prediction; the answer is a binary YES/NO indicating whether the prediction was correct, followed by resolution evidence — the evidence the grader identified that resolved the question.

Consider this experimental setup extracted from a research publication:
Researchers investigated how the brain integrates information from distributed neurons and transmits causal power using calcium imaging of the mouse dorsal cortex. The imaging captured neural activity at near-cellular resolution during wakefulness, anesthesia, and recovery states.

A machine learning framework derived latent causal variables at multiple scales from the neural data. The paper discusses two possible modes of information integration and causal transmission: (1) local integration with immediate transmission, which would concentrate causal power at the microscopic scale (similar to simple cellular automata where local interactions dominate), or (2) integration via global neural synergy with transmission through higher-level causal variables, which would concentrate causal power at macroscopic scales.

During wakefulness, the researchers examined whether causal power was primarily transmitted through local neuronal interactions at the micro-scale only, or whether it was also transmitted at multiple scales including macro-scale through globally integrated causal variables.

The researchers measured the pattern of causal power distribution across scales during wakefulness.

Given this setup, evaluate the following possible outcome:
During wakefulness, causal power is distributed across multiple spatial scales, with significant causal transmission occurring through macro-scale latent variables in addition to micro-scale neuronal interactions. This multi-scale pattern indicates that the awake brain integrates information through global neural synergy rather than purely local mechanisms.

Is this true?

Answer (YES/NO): YES